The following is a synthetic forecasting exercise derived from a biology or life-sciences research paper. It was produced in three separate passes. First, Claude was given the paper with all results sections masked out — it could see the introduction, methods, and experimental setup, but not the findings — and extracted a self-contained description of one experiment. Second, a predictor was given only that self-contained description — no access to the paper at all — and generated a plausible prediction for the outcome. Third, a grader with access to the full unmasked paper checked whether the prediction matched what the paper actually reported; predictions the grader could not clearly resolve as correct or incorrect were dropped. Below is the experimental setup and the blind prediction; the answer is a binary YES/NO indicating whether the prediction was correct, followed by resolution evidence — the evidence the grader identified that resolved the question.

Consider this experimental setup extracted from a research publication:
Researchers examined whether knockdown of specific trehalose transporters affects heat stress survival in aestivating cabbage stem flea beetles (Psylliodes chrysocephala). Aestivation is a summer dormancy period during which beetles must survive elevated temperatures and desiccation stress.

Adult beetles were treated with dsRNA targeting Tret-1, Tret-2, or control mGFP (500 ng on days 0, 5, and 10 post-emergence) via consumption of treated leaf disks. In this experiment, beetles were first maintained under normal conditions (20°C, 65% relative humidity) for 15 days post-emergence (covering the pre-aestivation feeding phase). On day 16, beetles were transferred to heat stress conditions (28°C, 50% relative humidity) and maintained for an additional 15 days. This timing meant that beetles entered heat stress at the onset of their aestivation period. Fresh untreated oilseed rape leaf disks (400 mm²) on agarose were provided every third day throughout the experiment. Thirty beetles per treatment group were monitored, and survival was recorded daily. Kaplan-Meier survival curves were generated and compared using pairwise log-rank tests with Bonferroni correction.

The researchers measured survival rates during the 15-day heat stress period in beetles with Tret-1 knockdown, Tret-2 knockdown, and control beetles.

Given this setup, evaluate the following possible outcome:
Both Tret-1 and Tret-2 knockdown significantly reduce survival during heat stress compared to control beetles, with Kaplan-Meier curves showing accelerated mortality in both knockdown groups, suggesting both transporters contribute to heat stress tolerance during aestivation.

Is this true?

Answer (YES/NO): NO